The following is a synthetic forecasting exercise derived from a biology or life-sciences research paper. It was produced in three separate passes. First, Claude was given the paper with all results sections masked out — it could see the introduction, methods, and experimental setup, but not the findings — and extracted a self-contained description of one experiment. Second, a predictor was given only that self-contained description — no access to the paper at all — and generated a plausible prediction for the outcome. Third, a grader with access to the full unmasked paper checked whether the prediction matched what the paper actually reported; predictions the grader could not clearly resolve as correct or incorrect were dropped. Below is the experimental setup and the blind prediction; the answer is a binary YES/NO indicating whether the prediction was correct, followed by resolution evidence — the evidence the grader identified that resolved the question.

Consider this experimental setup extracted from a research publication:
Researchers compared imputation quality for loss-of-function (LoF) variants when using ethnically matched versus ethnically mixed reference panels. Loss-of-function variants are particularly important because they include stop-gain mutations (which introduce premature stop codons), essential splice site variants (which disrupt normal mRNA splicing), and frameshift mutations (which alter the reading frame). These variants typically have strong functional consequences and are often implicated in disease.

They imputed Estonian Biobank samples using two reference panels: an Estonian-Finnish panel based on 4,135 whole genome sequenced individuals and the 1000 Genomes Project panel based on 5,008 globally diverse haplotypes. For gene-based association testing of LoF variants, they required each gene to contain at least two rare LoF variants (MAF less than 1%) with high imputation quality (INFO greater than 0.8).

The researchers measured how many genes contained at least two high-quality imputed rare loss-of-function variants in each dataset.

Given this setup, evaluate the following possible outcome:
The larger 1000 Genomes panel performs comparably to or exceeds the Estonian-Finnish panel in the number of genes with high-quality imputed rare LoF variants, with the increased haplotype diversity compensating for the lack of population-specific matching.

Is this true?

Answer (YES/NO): NO